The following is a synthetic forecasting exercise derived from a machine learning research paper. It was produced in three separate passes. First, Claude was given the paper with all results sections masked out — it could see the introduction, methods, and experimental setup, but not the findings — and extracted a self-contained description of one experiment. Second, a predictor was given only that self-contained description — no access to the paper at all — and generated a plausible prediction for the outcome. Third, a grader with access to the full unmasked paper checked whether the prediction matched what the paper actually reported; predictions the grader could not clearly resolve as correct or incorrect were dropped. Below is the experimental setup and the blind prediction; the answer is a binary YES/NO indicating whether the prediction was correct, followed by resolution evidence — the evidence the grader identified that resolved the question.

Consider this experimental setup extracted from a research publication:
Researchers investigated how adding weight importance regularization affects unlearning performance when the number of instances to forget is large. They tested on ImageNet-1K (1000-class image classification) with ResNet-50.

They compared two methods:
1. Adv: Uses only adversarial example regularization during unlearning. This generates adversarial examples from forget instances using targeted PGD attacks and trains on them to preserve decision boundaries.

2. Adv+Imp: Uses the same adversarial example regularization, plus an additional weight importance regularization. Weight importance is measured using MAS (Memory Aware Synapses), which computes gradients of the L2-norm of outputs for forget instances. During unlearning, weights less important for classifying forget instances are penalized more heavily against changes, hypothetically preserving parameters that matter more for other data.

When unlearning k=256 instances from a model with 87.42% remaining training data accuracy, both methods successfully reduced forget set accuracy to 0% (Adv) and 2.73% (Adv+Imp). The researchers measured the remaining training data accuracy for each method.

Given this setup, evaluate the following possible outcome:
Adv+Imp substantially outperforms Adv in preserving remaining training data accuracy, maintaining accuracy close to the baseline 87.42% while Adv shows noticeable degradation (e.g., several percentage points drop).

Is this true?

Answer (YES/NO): NO